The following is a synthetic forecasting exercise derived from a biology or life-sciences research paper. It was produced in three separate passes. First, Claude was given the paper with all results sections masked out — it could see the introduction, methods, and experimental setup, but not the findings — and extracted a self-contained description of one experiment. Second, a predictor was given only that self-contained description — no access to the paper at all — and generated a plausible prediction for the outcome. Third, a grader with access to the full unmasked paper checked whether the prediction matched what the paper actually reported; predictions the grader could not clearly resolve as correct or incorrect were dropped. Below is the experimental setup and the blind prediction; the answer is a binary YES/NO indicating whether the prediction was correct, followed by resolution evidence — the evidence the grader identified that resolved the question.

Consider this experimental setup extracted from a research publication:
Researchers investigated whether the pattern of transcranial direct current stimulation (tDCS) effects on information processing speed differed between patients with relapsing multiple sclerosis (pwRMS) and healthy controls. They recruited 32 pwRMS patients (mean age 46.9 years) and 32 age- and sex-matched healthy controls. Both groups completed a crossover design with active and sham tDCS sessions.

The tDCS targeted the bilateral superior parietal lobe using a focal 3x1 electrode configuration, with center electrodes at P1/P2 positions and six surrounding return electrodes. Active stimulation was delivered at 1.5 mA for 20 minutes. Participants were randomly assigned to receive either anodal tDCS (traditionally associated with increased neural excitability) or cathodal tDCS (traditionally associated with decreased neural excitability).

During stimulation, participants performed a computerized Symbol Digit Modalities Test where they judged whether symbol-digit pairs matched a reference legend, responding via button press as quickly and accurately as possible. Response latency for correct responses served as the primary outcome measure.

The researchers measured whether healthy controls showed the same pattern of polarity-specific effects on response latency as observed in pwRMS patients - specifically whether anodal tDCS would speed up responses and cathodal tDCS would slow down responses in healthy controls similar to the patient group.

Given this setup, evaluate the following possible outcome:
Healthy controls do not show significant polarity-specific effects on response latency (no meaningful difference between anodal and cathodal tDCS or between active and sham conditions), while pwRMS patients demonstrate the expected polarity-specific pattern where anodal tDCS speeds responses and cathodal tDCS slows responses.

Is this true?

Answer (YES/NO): NO